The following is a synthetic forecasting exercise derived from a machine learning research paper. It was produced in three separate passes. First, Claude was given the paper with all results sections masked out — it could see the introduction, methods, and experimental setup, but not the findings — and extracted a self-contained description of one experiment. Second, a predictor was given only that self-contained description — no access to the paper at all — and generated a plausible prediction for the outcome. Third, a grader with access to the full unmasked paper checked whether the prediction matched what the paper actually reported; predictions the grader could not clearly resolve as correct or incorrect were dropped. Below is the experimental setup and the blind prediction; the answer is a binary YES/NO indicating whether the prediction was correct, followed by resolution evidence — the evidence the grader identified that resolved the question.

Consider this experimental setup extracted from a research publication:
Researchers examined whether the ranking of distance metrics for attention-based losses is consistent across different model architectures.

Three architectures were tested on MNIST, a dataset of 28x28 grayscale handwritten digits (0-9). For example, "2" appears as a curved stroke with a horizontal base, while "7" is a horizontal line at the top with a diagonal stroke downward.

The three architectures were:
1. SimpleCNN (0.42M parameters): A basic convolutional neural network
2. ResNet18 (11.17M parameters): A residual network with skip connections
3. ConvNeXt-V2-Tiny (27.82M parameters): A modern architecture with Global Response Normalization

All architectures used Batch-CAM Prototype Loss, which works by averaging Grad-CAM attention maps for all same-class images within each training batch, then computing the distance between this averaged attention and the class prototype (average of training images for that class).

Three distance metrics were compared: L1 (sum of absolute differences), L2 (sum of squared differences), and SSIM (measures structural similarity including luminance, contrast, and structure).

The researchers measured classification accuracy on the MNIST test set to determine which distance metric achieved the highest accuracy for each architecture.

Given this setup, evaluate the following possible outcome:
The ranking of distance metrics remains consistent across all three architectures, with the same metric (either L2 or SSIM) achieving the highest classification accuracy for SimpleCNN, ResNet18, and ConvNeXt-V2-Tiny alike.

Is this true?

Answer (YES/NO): NO